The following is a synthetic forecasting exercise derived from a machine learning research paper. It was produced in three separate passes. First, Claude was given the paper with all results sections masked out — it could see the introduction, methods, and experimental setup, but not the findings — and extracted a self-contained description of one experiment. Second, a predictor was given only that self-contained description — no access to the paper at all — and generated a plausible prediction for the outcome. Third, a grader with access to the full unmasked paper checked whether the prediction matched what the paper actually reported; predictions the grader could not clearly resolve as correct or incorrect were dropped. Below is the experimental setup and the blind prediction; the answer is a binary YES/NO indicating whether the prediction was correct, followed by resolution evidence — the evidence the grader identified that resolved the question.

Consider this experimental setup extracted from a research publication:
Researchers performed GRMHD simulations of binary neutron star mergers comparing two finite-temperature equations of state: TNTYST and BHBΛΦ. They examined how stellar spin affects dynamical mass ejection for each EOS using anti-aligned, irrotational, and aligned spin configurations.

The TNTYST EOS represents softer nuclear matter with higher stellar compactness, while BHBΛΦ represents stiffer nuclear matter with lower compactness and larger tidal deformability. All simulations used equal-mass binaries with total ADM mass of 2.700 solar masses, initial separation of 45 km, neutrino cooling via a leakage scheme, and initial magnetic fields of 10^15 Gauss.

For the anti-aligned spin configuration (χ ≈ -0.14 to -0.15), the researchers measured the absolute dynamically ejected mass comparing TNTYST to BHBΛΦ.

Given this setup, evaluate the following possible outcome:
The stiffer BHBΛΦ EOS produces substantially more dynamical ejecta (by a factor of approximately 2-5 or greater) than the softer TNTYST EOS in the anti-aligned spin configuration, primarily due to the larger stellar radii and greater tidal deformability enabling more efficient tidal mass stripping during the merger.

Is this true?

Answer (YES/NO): NO